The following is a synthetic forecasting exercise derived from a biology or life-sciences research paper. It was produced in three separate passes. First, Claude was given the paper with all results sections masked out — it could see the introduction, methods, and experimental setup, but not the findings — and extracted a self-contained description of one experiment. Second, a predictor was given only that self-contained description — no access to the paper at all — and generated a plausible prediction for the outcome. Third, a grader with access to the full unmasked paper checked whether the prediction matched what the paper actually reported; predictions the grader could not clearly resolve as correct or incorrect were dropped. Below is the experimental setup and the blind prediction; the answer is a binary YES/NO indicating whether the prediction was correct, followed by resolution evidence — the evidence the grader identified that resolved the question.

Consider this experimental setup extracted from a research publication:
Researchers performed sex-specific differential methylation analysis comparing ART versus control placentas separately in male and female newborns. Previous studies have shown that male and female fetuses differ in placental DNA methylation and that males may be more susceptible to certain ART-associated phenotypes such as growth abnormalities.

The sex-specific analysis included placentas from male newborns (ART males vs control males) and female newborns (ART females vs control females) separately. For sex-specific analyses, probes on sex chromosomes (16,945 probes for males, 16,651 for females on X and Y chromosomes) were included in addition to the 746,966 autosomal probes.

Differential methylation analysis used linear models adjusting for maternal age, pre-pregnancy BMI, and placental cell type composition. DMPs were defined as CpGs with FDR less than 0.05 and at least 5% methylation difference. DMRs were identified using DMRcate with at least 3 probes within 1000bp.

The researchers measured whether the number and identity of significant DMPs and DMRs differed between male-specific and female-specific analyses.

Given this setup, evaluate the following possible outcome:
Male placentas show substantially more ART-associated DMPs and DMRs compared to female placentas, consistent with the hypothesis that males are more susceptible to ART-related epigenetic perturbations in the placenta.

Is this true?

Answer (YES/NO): NO